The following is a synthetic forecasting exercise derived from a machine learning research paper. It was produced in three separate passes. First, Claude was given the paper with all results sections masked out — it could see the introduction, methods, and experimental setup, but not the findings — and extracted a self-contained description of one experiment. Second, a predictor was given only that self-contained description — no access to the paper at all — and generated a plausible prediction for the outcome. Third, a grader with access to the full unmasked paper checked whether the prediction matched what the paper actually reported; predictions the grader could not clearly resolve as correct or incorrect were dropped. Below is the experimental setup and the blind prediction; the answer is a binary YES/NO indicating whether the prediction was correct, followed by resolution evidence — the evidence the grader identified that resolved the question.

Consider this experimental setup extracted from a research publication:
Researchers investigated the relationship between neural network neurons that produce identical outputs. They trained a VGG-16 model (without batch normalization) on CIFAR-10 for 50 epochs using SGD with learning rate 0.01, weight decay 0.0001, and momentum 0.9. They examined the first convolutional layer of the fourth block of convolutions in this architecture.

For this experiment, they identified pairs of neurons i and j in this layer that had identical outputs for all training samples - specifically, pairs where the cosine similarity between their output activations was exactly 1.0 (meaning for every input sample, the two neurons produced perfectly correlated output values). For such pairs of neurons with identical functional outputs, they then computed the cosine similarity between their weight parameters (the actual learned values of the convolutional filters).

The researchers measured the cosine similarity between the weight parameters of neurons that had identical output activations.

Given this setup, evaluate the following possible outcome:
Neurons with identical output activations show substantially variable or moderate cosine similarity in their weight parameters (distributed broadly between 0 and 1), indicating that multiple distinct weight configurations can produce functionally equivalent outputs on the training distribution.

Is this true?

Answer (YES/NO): NO